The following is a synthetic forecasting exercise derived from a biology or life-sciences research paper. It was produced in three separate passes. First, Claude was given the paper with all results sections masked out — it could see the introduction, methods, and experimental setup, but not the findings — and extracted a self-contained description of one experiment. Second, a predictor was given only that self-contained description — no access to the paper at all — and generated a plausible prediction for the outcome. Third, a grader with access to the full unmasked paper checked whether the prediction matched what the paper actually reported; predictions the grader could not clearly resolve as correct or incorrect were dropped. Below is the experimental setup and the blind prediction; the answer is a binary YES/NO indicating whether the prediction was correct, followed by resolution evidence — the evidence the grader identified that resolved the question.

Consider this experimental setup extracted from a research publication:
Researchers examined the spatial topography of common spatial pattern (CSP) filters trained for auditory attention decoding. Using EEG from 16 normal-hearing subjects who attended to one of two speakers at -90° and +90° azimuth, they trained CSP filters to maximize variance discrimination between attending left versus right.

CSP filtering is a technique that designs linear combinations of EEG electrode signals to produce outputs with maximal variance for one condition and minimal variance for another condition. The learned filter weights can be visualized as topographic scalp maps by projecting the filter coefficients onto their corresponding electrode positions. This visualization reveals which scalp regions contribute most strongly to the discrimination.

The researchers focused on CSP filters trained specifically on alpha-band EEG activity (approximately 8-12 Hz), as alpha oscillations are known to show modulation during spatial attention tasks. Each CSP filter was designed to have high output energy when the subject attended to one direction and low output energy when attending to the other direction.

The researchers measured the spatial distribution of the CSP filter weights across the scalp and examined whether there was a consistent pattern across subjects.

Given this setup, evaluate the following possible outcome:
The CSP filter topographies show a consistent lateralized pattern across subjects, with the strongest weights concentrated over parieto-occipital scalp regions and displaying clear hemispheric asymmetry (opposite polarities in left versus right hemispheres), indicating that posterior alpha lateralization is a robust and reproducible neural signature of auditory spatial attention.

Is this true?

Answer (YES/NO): NO